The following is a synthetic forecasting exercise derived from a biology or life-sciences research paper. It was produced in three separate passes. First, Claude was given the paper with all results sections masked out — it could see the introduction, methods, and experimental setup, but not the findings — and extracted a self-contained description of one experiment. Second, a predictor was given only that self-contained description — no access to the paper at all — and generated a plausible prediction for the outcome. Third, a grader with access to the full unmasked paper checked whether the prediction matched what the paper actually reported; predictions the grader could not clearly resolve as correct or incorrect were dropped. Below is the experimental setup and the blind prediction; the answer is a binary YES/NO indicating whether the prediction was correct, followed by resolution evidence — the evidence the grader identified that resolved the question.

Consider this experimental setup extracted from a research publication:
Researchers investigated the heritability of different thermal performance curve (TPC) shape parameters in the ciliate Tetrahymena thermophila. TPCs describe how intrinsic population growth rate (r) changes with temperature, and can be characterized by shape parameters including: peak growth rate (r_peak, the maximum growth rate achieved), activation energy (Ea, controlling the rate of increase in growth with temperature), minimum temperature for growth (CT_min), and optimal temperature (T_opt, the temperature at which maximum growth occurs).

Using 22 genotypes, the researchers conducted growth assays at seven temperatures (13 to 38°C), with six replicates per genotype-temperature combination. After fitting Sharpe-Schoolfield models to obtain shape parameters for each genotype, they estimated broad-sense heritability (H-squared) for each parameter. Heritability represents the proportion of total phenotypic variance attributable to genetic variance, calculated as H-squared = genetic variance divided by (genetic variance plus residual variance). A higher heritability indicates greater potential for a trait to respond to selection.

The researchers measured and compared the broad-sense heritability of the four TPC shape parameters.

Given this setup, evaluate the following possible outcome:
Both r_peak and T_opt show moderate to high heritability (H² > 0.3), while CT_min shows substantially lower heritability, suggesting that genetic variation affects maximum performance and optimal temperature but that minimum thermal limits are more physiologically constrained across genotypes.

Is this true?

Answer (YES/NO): NO